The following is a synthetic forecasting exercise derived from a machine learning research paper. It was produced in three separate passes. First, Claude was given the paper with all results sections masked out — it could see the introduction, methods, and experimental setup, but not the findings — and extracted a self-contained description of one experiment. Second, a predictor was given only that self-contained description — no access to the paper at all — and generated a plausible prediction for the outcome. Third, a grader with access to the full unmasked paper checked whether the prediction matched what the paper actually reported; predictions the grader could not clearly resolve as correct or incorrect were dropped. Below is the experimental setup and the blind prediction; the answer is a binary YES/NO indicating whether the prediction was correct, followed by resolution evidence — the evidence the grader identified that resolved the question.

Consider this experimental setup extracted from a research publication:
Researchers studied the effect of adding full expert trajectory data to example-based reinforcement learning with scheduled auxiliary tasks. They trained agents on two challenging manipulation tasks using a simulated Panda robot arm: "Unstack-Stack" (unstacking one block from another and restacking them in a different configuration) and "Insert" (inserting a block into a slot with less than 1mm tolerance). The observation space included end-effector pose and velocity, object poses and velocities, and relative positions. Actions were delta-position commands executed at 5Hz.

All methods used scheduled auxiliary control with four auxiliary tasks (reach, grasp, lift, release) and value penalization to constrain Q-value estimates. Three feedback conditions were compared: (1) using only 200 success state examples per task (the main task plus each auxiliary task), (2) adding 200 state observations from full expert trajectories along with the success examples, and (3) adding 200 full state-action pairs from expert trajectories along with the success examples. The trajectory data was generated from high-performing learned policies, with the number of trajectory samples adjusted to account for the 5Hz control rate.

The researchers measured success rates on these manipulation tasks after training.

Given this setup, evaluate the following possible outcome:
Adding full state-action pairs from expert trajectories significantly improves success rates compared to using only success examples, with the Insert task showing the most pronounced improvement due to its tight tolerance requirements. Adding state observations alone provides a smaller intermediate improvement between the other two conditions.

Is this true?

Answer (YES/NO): NO